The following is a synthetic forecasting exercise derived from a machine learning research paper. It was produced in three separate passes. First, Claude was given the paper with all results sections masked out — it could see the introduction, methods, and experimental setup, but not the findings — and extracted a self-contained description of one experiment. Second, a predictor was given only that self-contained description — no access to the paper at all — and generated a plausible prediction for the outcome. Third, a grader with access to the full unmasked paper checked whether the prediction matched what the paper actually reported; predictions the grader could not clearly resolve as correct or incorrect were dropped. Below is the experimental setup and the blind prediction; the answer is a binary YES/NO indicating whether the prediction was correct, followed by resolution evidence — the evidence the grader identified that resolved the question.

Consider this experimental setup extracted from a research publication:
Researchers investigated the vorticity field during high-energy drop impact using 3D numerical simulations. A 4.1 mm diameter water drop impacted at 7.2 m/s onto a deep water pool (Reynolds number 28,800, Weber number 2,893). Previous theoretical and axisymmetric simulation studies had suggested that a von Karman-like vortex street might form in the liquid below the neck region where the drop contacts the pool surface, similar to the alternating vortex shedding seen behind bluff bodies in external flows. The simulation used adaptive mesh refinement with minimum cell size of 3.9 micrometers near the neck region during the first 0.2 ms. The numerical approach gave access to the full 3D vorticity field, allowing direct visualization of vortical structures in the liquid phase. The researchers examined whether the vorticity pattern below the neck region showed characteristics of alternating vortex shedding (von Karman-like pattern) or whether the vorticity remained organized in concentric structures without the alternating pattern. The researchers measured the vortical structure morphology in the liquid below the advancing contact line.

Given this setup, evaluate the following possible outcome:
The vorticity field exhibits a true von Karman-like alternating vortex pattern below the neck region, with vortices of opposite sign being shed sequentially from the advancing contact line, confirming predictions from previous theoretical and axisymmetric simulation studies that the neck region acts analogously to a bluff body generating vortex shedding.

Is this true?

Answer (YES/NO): YES